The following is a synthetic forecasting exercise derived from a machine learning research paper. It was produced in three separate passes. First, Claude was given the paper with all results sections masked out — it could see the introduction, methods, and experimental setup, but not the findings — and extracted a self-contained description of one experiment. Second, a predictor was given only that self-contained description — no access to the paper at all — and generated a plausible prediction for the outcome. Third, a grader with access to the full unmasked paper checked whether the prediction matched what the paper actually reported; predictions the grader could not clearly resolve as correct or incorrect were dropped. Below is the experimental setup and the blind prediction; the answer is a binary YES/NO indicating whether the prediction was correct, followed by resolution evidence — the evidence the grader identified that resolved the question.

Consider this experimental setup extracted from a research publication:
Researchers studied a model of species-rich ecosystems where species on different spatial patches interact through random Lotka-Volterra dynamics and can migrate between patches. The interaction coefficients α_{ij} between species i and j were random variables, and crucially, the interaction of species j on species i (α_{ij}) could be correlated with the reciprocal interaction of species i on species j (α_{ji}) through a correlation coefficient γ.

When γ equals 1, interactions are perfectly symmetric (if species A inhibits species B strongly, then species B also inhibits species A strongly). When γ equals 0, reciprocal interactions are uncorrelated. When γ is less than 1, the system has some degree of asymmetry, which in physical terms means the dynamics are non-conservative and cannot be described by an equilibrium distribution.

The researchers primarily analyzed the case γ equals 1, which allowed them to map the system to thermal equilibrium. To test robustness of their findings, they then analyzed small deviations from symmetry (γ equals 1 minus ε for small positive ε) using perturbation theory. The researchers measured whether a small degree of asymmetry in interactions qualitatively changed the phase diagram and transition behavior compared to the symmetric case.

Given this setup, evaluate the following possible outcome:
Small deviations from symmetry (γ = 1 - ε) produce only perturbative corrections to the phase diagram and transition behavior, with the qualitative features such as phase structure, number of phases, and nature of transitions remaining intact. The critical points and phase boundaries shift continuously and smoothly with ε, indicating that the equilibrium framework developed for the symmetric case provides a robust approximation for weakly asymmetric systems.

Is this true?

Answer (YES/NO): YES